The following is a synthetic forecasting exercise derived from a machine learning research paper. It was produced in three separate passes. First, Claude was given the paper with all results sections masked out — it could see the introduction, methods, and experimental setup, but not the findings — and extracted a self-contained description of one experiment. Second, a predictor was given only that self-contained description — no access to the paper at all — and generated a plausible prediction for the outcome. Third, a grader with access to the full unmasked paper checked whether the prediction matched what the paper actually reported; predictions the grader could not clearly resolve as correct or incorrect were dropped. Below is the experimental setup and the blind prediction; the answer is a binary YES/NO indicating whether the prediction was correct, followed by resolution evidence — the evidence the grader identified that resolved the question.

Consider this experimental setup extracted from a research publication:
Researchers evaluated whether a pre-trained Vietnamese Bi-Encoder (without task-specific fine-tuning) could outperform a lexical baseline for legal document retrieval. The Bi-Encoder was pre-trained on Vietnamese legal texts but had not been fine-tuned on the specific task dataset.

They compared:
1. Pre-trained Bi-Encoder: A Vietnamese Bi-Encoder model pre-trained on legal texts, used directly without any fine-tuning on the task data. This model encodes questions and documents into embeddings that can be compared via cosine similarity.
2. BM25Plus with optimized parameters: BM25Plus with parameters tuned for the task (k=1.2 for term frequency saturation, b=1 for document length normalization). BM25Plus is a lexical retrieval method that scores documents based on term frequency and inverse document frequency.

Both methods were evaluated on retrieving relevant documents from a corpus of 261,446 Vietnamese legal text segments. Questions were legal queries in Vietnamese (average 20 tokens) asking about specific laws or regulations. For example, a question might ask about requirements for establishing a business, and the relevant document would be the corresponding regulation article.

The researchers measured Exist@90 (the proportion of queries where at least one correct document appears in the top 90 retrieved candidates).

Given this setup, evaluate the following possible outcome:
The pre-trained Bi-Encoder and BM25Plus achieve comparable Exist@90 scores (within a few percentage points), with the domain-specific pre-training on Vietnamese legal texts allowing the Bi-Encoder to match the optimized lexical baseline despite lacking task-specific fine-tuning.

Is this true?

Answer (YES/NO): NO